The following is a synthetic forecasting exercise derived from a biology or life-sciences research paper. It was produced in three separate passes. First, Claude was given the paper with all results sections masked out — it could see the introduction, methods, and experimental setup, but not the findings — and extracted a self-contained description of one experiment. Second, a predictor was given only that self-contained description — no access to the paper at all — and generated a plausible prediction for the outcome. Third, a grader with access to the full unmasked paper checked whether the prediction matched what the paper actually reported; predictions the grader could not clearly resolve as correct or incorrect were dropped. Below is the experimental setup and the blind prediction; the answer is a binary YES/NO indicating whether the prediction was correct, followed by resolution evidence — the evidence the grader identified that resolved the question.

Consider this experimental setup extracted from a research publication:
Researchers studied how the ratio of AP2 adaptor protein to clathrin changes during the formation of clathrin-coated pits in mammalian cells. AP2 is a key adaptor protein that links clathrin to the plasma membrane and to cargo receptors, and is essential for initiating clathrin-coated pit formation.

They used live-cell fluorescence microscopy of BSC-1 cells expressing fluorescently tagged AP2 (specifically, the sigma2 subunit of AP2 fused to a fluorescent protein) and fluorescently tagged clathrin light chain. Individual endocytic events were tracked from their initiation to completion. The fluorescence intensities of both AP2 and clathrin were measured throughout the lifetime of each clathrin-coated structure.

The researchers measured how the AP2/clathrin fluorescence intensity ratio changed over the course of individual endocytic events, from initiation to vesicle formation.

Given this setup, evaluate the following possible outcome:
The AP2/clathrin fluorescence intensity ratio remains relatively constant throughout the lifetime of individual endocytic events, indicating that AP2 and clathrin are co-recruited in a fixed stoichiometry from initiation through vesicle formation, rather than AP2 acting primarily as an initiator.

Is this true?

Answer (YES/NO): NO